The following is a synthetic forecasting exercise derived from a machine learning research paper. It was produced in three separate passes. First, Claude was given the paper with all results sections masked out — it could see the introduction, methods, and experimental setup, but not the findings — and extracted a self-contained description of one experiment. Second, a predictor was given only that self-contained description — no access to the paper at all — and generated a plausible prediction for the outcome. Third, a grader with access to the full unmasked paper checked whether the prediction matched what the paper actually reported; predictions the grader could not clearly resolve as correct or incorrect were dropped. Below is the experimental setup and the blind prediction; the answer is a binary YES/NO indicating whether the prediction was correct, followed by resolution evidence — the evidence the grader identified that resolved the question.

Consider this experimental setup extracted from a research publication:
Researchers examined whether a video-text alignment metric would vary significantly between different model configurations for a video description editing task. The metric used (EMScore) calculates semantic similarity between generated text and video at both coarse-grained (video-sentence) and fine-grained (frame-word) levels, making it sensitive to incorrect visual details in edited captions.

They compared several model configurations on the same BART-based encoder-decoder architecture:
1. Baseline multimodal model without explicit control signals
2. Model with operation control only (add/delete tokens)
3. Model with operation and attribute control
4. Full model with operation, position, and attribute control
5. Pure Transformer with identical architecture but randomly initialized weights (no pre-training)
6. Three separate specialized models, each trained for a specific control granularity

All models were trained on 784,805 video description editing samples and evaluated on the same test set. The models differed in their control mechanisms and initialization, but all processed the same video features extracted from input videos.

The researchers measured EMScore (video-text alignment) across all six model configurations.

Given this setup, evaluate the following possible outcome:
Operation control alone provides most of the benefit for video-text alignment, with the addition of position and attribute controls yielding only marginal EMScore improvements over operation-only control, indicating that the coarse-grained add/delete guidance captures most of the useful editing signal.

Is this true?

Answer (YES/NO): NO